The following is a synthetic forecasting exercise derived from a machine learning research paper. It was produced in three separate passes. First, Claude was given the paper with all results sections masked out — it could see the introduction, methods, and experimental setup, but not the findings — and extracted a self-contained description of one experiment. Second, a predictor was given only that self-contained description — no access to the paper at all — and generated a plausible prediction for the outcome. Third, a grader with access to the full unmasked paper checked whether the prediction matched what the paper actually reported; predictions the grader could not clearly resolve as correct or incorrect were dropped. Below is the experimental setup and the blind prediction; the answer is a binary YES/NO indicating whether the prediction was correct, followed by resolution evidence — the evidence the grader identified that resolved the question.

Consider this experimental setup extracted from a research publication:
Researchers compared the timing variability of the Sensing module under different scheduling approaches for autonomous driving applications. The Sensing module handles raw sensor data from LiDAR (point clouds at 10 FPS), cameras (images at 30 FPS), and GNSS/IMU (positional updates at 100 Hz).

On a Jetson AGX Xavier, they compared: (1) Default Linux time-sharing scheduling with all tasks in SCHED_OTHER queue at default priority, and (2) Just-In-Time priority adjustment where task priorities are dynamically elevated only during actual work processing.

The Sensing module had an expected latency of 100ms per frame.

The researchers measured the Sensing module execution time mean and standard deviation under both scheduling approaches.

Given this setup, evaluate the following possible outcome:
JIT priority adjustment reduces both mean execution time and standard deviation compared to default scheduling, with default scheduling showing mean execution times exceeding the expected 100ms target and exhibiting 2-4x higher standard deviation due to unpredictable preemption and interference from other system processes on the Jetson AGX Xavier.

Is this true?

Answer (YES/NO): NO